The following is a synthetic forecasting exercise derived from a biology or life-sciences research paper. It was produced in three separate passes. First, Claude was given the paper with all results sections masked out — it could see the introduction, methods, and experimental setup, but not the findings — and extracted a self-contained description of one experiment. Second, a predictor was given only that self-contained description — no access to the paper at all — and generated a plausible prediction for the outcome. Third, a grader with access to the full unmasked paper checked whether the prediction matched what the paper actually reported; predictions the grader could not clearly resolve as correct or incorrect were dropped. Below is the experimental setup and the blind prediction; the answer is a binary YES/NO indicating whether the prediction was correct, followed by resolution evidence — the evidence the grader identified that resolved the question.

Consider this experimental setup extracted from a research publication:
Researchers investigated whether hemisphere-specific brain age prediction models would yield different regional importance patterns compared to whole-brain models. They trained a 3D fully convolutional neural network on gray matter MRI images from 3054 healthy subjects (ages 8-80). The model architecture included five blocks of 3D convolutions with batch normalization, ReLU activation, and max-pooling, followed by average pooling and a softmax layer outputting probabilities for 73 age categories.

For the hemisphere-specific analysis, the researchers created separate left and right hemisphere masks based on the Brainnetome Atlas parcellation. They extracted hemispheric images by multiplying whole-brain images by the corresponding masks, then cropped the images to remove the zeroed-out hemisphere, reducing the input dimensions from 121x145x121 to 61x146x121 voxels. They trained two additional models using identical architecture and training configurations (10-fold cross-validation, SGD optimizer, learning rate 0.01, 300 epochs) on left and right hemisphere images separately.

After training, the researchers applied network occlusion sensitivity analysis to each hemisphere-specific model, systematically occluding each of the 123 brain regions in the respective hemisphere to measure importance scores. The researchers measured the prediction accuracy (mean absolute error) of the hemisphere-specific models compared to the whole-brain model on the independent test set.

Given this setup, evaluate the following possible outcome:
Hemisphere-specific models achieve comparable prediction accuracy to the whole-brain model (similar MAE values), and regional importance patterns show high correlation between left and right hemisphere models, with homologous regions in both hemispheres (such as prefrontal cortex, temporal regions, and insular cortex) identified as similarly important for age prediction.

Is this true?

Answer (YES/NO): NO